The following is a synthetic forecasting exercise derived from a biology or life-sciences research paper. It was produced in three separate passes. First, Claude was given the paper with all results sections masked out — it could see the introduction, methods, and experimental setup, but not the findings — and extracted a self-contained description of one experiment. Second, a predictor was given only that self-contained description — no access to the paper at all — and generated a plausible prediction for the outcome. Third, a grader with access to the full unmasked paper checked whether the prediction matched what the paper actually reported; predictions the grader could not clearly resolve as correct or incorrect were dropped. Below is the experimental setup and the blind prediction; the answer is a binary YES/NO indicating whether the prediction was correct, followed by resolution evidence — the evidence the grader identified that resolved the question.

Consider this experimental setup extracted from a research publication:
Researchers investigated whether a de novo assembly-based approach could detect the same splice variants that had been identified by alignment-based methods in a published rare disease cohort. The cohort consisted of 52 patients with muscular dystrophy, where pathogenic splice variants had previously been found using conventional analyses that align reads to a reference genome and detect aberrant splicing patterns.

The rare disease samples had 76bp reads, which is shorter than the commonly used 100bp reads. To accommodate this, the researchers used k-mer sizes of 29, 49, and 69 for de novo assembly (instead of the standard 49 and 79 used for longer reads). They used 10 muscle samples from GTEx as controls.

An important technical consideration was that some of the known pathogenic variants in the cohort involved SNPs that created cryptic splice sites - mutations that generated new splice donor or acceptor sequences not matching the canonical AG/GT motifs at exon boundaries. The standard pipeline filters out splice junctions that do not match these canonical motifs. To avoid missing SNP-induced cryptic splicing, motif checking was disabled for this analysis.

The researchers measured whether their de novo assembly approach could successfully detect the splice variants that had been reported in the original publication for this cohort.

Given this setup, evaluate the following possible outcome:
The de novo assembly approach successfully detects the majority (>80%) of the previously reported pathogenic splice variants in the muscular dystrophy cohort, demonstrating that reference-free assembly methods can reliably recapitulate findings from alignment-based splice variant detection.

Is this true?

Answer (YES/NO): NO